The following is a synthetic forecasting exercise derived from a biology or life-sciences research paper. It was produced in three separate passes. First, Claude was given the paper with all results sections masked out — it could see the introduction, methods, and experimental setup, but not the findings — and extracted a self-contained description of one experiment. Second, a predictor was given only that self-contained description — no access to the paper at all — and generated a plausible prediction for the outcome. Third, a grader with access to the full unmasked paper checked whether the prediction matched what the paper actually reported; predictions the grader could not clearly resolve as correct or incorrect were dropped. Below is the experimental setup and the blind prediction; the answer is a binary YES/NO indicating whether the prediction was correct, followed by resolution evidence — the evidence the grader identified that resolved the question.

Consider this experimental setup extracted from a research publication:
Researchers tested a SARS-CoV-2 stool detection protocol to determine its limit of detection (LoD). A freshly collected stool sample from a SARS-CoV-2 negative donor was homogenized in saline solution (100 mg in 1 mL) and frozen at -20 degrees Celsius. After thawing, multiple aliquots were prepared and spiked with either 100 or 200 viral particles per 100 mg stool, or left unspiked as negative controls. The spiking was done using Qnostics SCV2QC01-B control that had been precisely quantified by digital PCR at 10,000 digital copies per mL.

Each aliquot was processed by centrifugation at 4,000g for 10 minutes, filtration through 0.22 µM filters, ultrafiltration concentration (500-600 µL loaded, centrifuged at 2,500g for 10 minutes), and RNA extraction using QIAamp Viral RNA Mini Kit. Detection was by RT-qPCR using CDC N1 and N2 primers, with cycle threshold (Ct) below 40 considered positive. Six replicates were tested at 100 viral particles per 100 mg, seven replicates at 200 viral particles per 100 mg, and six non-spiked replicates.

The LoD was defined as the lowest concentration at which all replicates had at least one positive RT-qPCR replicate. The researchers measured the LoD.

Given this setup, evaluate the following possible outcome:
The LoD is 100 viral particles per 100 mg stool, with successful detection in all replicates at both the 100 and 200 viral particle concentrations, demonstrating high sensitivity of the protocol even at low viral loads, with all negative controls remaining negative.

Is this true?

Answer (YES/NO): NO